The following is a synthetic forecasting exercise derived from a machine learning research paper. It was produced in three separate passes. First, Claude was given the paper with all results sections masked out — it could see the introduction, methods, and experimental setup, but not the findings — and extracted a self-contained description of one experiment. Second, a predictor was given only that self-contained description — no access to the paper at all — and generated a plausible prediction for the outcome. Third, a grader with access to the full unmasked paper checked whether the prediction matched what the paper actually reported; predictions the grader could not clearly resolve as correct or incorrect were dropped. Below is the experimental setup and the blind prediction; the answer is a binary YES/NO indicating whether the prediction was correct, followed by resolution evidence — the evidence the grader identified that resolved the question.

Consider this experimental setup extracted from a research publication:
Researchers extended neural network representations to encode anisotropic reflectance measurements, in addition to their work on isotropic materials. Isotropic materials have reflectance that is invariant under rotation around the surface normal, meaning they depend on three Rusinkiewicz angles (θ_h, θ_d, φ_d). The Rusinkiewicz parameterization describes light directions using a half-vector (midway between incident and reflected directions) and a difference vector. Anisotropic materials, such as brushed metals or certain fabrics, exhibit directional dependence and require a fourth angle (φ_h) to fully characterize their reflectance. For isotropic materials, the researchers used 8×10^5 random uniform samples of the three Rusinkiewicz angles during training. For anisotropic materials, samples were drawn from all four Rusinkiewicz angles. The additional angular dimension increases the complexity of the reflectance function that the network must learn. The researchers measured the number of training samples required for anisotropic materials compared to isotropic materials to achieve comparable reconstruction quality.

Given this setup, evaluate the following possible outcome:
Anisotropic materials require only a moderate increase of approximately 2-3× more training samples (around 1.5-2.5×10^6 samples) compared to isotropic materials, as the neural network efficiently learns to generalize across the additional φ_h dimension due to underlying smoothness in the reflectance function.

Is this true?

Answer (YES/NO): NO